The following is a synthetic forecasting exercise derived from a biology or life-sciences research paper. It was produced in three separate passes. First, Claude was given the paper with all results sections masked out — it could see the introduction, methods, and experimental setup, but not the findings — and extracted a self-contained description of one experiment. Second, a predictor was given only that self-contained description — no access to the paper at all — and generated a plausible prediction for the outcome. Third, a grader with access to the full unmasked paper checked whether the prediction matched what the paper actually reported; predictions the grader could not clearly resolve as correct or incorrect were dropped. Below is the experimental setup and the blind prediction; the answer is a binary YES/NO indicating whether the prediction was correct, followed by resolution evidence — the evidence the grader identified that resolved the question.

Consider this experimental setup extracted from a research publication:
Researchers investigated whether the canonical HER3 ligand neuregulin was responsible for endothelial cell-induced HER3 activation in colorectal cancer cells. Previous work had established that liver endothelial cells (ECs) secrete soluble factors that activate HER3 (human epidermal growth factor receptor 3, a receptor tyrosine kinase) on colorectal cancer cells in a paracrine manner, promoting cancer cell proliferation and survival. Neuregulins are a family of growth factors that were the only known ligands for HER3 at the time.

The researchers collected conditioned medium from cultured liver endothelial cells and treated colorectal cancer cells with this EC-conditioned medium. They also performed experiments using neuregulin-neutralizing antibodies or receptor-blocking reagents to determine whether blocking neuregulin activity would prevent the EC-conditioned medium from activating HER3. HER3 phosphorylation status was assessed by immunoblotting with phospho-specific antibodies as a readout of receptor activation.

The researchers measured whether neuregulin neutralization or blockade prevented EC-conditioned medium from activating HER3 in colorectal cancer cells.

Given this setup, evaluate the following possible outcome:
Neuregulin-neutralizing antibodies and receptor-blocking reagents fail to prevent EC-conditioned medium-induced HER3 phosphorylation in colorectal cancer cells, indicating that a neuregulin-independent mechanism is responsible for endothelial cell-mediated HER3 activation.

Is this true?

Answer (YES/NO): YES